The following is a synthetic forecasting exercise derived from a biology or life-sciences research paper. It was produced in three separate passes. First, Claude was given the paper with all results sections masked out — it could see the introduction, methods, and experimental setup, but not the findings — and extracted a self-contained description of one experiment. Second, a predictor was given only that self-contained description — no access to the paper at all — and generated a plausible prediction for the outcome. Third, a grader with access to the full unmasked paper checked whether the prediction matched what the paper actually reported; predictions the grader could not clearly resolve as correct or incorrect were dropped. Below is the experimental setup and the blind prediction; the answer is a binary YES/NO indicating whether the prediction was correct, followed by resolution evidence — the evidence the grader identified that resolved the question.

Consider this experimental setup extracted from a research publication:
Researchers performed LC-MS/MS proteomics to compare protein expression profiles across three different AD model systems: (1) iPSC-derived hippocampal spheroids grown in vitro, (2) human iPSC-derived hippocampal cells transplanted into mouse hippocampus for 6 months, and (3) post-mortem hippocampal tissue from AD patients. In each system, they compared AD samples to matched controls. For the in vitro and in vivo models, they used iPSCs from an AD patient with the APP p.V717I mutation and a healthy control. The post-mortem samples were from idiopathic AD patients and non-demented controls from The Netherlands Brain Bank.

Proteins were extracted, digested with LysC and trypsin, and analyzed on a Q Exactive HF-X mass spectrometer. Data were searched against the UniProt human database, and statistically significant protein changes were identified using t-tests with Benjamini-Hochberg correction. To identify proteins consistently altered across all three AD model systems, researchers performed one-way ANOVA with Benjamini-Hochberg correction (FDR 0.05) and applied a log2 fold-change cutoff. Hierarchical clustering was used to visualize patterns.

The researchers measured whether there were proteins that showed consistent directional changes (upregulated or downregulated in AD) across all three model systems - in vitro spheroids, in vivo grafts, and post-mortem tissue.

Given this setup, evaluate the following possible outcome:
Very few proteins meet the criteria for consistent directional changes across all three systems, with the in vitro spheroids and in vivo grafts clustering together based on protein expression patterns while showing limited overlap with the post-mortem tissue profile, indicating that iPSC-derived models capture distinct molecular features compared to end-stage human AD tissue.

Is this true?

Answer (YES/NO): NO